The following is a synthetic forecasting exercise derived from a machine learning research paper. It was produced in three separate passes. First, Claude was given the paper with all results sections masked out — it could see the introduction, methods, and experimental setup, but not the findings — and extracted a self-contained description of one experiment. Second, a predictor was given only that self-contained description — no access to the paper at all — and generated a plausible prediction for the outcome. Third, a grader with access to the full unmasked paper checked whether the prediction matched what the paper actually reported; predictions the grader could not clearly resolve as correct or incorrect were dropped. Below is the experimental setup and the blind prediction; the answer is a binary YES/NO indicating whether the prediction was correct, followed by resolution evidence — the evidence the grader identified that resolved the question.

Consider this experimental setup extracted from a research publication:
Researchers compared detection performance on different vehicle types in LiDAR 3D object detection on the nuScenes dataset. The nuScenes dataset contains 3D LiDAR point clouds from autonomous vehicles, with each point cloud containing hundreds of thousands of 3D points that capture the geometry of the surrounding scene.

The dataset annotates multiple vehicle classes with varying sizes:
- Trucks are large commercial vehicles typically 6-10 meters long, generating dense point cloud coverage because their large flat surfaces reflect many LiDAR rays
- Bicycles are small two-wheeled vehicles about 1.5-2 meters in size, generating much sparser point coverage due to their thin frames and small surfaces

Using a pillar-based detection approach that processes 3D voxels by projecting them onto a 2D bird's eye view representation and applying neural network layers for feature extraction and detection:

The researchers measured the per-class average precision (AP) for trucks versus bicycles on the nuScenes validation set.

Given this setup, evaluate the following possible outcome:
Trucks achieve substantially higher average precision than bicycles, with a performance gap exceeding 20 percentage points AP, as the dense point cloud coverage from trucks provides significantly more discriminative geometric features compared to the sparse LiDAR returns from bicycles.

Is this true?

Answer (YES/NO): NO